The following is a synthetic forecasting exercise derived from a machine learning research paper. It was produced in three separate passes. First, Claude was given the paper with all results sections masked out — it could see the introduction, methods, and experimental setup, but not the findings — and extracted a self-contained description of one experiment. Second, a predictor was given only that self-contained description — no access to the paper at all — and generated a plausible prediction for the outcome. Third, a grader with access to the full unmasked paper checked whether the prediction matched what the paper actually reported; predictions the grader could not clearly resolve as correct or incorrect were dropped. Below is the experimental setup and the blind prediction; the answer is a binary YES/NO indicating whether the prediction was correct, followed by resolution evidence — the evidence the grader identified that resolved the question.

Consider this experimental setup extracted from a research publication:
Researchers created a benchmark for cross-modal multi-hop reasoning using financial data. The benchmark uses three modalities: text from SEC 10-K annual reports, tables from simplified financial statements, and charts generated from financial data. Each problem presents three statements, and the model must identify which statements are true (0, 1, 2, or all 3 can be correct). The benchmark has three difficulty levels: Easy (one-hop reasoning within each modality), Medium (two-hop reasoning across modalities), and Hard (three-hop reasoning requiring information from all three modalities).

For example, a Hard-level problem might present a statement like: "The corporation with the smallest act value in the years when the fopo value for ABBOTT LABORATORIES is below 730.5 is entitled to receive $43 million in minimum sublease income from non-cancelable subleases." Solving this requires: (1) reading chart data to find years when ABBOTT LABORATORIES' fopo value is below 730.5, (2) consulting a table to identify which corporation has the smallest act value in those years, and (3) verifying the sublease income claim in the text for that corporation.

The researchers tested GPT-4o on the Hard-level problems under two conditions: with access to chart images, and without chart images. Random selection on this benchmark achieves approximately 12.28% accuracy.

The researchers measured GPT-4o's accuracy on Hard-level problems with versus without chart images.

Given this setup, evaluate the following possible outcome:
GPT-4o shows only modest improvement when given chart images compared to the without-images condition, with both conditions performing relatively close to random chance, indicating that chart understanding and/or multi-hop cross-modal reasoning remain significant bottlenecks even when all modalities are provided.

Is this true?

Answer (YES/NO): NO